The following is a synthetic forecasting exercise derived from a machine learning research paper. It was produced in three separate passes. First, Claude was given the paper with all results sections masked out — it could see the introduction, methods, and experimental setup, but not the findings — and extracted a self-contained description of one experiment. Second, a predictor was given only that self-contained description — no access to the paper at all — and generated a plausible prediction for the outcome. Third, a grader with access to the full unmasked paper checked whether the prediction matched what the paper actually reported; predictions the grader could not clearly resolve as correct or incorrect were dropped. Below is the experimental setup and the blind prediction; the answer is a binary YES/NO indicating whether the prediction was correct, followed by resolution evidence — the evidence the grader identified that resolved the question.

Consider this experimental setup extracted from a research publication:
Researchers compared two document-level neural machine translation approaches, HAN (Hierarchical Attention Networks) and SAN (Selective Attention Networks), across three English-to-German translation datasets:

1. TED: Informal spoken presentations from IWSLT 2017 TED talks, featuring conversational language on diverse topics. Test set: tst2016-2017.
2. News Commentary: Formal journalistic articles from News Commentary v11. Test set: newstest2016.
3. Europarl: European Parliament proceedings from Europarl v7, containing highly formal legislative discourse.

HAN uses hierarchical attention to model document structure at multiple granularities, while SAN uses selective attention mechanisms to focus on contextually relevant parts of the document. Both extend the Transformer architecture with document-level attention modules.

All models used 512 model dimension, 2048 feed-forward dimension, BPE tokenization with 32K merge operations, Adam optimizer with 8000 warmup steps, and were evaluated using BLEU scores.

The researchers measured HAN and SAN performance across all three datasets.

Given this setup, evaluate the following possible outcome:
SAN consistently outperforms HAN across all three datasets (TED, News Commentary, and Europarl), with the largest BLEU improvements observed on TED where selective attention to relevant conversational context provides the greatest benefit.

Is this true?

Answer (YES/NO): NO